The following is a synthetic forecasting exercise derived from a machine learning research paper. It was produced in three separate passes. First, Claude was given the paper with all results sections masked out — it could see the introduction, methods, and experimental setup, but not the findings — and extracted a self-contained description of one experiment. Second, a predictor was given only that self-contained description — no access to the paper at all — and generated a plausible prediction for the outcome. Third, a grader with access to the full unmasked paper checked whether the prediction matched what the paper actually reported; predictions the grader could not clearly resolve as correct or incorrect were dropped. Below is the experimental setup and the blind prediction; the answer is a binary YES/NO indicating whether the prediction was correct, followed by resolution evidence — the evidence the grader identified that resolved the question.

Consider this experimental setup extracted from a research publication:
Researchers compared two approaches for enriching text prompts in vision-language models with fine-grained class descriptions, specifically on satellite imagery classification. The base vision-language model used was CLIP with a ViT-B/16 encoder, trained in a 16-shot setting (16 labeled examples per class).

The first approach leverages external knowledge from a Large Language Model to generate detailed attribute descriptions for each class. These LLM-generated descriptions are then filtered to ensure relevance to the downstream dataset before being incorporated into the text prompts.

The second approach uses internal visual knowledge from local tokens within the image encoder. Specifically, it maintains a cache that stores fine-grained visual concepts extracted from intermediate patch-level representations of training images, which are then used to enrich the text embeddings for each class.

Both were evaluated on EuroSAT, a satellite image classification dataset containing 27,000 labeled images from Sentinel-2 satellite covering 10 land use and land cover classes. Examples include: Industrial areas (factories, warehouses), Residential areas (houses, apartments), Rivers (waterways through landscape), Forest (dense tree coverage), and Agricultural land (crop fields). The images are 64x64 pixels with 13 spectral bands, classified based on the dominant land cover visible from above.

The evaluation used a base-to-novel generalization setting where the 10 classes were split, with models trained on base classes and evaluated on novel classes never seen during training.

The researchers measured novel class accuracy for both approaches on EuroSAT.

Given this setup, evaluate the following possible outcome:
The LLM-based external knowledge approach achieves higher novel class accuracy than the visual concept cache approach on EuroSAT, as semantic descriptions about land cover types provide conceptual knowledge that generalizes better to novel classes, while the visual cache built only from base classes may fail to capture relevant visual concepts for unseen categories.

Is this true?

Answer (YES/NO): YES